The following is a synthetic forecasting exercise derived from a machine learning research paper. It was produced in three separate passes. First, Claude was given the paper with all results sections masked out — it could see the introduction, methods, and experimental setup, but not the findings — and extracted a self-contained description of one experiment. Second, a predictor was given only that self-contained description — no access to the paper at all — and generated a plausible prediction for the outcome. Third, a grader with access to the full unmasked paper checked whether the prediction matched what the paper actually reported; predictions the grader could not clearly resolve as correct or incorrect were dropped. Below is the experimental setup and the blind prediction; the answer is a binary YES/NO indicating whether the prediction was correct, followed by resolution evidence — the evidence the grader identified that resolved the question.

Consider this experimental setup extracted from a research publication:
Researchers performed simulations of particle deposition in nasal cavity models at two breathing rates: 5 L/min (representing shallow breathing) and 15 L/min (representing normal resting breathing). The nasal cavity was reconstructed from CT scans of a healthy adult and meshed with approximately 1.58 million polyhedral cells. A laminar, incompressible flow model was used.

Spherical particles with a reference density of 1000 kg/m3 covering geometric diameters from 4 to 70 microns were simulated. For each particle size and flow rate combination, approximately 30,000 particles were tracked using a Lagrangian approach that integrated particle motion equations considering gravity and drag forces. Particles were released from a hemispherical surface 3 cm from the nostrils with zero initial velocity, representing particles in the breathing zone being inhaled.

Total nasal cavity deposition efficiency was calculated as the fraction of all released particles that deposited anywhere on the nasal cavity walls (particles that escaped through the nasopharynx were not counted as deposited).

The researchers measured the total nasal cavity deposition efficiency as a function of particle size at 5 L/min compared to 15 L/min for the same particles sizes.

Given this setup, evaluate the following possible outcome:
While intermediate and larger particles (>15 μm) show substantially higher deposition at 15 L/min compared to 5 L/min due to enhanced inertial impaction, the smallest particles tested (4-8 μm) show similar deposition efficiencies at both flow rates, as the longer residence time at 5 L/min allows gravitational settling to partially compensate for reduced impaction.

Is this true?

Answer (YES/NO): NO